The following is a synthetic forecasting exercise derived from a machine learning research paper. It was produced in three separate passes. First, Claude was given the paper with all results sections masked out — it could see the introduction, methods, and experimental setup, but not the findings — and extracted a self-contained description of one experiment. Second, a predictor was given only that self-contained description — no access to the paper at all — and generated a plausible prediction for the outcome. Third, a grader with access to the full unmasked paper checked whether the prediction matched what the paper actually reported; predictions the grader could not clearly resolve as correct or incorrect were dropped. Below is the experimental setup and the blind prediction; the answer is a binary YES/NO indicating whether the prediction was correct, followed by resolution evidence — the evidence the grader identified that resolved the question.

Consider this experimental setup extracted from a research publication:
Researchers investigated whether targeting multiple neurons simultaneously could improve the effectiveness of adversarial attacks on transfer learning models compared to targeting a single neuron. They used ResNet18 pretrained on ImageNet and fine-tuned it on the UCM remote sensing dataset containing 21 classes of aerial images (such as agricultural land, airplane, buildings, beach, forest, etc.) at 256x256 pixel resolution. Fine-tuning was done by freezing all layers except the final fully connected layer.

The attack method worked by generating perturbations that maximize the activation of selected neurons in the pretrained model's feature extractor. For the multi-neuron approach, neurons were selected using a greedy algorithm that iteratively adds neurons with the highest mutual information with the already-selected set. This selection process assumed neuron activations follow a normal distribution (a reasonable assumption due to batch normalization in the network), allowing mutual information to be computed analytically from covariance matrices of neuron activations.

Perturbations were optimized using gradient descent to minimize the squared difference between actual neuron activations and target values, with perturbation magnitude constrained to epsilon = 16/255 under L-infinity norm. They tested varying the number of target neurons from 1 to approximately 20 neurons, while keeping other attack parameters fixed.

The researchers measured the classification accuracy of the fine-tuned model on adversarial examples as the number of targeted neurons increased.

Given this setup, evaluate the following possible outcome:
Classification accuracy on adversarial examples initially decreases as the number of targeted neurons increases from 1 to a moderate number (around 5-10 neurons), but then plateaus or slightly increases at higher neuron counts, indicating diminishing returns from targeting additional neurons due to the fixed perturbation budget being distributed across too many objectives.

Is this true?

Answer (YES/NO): NO